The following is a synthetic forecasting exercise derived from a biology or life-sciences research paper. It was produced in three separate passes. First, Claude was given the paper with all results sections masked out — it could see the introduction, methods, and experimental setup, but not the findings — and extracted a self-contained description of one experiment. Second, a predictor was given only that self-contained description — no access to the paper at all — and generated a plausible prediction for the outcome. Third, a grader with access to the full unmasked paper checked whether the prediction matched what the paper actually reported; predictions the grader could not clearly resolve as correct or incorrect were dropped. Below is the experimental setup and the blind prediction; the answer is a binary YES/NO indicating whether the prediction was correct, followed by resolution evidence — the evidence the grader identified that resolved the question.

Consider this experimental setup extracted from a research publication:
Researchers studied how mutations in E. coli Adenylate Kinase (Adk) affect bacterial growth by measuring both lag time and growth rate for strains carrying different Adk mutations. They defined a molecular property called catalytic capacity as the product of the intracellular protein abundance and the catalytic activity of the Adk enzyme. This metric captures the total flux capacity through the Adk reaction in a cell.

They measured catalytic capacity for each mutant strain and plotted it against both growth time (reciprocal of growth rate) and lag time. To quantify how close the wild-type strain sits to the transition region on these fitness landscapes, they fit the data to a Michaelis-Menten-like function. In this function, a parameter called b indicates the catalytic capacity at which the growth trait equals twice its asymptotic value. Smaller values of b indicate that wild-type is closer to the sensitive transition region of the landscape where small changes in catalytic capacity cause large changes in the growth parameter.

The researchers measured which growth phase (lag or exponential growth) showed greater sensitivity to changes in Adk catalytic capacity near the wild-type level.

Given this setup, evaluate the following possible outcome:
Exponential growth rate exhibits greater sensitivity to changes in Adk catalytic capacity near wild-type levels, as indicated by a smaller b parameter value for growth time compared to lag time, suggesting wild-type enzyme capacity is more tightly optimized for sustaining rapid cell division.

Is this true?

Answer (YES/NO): NO